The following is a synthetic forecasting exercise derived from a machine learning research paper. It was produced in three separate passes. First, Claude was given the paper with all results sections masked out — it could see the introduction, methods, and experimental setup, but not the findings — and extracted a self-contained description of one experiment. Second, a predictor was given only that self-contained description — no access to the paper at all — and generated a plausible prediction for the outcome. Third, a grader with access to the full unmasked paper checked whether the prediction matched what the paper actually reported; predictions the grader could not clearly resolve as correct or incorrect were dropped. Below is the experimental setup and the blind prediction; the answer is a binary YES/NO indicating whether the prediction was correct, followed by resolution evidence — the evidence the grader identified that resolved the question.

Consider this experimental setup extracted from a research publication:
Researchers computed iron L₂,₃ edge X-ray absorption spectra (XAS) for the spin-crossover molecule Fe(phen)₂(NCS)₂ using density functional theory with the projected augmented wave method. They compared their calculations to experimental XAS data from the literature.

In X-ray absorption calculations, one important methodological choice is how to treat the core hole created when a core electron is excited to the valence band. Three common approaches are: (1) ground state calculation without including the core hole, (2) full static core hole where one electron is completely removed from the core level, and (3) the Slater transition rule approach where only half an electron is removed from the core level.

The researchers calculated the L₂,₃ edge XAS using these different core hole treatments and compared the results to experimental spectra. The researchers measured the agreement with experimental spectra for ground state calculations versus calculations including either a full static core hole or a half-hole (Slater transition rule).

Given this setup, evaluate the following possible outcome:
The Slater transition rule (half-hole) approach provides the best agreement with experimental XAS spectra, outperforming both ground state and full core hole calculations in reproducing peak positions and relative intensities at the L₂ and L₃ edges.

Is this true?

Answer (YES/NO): NO